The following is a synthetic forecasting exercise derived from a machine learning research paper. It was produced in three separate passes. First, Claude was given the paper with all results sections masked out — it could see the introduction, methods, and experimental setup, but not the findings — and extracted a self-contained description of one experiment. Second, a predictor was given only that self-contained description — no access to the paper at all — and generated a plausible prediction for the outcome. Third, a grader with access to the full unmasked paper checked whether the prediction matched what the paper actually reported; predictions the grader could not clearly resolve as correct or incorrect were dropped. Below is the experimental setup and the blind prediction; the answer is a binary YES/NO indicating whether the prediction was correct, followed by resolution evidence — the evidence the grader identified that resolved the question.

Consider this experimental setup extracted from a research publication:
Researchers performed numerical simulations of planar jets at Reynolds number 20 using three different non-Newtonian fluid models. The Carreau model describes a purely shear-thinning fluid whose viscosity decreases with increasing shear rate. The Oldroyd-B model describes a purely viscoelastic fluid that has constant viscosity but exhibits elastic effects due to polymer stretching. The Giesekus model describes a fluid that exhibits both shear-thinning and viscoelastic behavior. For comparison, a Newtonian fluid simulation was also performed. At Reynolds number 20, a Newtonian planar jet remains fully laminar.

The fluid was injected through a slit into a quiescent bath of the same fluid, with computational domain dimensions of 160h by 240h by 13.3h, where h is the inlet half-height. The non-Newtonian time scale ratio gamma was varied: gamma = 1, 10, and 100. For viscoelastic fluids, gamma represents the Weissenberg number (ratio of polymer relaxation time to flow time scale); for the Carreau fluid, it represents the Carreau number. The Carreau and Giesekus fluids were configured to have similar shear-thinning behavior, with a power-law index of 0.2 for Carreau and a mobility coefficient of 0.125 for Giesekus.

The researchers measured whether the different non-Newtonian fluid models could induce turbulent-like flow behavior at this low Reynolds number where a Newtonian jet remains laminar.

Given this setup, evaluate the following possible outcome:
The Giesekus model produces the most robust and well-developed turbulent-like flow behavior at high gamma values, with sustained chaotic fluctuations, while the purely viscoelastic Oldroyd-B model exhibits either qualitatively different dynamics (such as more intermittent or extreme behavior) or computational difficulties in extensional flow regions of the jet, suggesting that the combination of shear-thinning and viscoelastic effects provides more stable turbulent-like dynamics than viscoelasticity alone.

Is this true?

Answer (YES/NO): NO